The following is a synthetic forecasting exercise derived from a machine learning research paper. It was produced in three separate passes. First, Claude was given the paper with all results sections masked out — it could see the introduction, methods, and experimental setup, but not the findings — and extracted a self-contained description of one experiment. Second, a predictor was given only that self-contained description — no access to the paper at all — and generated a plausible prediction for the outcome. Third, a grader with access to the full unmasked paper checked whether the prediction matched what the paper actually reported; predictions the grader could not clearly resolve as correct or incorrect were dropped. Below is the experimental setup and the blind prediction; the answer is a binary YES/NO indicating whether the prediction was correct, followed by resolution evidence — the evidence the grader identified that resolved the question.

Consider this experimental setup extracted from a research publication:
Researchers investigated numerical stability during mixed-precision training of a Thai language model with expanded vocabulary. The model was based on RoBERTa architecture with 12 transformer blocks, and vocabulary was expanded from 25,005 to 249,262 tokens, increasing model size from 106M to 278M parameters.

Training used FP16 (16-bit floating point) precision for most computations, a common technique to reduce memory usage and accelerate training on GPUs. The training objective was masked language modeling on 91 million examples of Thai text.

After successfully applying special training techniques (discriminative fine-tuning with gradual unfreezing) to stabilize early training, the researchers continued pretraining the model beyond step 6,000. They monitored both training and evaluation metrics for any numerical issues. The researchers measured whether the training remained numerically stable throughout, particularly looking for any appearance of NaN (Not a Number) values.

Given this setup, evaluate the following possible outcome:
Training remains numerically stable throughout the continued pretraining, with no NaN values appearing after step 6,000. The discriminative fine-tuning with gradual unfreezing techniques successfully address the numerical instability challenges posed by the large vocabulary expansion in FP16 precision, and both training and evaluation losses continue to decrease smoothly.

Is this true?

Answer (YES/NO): NO